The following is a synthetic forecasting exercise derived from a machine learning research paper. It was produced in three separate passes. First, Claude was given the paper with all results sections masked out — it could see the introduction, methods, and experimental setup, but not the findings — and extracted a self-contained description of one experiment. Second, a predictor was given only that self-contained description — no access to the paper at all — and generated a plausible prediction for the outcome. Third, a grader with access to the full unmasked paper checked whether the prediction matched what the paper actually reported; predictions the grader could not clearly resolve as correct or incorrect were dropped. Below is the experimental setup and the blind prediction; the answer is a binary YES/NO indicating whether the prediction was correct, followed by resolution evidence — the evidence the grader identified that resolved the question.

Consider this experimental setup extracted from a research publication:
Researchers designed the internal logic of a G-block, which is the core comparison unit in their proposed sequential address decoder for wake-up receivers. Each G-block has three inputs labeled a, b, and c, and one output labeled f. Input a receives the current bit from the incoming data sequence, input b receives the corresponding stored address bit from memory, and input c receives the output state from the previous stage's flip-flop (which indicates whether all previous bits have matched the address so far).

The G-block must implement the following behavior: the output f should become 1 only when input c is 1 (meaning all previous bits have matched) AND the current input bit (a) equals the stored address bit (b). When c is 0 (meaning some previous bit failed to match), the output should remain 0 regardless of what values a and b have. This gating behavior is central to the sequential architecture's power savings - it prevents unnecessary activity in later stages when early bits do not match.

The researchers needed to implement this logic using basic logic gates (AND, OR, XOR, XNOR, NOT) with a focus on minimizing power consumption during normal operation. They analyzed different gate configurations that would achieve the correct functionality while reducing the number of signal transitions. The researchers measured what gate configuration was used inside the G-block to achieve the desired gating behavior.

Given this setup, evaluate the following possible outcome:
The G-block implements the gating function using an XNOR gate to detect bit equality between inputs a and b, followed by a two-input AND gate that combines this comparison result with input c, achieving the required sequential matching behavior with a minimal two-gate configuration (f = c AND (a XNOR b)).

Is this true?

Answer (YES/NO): NO